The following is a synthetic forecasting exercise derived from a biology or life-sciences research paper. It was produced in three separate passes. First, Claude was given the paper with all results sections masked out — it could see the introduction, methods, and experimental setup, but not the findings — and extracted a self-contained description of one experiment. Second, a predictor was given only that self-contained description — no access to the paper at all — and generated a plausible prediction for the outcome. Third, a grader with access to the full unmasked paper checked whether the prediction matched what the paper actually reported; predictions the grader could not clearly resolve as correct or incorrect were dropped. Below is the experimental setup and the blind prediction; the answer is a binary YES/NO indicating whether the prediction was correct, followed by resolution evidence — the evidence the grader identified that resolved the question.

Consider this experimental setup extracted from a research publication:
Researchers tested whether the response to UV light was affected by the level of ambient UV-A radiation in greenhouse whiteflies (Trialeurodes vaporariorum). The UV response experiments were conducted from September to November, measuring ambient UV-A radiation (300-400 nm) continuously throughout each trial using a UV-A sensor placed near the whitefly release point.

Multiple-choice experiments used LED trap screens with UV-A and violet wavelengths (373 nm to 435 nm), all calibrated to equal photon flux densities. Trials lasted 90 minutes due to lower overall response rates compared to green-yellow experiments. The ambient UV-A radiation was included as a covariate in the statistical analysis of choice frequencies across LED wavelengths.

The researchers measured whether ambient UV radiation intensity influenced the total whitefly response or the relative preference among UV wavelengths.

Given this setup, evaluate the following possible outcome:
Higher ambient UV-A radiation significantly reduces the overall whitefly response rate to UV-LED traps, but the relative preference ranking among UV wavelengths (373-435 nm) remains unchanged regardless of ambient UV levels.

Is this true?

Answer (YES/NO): NO